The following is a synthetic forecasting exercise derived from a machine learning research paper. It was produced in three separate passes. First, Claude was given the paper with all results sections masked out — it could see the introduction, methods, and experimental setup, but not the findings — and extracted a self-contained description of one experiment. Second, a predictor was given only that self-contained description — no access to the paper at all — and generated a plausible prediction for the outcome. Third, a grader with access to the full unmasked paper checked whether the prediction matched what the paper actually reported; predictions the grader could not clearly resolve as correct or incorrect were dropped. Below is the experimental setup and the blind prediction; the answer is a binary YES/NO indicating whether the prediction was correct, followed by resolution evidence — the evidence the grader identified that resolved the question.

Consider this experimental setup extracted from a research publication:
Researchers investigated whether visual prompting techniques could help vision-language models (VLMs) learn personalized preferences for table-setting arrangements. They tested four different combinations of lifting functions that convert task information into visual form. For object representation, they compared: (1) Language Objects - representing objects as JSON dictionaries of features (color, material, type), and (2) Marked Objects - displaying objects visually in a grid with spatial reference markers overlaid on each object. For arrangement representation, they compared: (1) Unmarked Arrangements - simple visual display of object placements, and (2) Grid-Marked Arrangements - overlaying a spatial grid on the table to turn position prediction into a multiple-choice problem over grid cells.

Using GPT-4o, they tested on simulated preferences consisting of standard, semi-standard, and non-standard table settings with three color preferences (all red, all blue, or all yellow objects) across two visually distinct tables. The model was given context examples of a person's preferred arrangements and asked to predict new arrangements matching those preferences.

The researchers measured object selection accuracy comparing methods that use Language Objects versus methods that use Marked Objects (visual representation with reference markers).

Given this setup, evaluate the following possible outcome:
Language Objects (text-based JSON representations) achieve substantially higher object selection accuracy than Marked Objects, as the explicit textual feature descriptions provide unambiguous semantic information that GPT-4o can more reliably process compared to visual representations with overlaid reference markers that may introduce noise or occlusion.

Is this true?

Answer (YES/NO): NO